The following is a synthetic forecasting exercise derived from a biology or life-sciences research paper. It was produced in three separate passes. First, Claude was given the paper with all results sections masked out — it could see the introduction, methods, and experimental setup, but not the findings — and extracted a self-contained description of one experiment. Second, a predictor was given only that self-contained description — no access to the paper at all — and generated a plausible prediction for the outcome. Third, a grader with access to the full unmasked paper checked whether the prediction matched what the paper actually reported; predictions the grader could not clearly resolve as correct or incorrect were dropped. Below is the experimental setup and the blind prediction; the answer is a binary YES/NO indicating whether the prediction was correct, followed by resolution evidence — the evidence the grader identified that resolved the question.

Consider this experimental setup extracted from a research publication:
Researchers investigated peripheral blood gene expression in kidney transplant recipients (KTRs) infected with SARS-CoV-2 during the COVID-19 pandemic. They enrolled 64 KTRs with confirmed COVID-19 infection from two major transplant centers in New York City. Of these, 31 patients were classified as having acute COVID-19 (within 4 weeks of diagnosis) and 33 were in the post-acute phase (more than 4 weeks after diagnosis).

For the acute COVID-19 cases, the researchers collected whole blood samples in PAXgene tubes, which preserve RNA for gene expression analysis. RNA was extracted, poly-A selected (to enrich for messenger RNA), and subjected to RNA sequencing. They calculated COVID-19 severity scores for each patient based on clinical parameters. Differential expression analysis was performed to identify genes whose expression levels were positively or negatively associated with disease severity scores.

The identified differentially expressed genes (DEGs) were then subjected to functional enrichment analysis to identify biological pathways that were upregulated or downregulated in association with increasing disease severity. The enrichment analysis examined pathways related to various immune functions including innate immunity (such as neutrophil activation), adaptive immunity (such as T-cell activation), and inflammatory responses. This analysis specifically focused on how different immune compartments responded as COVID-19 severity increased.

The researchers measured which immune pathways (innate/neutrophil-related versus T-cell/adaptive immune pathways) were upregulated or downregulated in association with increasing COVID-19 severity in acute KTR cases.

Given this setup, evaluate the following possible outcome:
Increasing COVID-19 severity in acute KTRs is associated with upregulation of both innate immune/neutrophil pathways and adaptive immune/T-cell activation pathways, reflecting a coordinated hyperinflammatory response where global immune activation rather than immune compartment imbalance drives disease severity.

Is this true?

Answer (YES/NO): NO